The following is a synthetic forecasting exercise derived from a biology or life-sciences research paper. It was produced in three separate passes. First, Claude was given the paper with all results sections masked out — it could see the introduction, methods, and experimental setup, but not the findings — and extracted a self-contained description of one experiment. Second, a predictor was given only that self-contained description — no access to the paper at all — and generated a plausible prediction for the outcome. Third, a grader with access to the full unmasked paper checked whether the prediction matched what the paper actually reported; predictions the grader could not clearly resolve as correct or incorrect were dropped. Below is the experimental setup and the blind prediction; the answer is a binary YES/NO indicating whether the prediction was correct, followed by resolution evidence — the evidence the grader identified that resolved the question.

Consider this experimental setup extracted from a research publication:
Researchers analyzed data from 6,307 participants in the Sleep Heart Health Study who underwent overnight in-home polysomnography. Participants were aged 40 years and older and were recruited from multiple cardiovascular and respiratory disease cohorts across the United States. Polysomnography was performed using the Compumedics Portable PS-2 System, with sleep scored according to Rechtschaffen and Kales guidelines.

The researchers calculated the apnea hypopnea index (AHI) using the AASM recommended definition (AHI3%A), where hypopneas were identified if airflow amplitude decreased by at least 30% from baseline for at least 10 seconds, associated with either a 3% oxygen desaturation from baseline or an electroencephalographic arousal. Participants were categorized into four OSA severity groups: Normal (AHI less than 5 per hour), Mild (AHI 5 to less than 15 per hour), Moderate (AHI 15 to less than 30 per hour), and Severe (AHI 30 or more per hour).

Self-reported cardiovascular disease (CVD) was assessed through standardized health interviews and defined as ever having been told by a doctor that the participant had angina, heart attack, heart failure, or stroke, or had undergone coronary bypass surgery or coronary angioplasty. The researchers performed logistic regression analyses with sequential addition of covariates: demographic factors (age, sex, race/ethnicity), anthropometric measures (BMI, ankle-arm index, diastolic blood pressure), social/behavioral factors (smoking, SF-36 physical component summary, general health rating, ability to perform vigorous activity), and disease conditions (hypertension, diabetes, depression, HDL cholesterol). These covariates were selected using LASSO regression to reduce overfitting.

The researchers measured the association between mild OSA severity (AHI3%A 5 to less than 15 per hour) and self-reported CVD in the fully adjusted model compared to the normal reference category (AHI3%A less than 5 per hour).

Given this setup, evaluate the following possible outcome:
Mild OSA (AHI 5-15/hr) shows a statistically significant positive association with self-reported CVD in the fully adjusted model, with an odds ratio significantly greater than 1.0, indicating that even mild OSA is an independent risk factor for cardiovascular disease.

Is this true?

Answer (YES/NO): NO